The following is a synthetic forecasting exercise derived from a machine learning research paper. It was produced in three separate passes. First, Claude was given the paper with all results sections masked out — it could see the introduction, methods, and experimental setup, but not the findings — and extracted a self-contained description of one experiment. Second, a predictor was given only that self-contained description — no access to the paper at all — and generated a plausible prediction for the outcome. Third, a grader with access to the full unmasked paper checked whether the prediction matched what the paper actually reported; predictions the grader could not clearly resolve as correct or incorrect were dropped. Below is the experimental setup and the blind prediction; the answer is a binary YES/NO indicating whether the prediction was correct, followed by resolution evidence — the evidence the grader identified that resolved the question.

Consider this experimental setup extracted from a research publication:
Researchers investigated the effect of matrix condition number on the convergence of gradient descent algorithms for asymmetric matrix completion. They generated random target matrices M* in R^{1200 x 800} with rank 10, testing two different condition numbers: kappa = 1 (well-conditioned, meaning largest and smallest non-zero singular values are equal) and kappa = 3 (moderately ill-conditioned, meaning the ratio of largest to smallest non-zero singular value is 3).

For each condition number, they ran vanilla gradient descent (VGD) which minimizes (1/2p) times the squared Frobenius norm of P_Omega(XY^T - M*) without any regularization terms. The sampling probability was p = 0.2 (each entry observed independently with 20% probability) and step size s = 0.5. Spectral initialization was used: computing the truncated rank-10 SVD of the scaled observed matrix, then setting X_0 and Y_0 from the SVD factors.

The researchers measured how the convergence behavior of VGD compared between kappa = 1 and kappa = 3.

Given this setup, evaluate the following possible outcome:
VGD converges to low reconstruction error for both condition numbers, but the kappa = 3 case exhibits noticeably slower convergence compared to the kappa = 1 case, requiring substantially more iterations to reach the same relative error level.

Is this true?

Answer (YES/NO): YES